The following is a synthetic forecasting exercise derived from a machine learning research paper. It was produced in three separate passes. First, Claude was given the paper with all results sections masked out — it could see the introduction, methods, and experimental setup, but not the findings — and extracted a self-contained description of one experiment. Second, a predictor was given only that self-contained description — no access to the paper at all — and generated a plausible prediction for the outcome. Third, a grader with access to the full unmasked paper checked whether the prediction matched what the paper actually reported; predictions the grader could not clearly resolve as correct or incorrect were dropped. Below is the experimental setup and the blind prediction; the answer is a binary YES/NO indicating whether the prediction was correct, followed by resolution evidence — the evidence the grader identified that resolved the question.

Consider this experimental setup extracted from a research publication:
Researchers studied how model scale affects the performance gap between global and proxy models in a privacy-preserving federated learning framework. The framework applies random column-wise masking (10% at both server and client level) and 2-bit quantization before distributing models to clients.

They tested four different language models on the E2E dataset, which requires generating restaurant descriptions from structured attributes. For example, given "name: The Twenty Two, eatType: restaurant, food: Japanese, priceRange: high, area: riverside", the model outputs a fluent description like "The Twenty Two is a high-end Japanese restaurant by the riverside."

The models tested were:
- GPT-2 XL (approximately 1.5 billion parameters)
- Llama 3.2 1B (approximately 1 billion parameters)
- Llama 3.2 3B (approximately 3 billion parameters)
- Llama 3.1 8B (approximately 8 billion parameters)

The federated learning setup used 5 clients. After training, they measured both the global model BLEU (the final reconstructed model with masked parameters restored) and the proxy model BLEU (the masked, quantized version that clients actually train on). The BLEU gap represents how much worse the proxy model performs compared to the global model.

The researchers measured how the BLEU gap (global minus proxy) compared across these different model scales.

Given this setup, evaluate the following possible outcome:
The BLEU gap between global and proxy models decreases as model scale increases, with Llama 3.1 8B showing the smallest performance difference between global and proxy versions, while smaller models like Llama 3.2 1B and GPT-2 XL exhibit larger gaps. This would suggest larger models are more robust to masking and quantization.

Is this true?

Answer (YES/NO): NO